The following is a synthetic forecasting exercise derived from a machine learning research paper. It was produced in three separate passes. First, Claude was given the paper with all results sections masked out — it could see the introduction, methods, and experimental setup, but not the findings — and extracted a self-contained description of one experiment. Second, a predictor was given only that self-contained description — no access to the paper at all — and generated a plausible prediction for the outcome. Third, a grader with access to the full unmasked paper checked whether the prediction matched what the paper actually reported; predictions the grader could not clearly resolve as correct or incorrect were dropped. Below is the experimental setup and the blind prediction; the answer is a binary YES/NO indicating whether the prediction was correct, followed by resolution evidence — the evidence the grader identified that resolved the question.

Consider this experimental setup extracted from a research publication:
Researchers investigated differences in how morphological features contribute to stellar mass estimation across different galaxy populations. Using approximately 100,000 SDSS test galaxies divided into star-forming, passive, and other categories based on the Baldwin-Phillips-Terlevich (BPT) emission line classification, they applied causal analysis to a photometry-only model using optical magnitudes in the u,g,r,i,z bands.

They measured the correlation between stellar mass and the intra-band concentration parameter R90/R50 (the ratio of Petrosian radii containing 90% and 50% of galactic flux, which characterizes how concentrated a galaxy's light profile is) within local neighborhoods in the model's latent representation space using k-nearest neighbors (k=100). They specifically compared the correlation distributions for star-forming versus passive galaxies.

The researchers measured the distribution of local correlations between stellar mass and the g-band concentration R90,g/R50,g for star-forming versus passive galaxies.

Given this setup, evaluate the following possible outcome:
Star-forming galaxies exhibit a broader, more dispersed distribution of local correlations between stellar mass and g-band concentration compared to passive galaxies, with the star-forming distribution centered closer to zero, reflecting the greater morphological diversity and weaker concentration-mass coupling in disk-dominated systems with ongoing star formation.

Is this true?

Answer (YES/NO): NO